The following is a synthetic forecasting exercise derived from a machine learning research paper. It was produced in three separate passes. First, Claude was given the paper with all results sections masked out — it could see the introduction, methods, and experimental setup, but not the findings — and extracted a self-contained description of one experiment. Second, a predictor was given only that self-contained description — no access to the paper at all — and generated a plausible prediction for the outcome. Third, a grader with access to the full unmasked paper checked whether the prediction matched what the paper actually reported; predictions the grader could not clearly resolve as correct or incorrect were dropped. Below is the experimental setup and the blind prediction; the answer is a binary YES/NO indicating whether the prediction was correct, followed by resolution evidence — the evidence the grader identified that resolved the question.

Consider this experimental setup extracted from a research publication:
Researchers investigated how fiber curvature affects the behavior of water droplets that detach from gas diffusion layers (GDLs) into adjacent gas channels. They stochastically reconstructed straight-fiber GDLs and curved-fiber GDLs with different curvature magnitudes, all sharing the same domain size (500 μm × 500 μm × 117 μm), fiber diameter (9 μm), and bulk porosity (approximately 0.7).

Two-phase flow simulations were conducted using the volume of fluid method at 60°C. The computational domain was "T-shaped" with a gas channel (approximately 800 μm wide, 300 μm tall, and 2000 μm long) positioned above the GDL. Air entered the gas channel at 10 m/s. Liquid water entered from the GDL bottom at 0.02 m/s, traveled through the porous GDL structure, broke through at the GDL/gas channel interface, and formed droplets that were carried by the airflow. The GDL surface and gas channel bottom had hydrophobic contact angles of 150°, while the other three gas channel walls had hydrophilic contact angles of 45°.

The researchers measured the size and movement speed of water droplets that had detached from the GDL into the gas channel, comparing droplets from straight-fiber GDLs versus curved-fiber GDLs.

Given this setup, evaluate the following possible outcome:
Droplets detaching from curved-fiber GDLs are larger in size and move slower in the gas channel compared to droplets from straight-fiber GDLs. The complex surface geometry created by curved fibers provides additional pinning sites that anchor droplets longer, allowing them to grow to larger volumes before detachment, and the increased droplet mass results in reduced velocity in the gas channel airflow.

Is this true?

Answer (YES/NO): NO